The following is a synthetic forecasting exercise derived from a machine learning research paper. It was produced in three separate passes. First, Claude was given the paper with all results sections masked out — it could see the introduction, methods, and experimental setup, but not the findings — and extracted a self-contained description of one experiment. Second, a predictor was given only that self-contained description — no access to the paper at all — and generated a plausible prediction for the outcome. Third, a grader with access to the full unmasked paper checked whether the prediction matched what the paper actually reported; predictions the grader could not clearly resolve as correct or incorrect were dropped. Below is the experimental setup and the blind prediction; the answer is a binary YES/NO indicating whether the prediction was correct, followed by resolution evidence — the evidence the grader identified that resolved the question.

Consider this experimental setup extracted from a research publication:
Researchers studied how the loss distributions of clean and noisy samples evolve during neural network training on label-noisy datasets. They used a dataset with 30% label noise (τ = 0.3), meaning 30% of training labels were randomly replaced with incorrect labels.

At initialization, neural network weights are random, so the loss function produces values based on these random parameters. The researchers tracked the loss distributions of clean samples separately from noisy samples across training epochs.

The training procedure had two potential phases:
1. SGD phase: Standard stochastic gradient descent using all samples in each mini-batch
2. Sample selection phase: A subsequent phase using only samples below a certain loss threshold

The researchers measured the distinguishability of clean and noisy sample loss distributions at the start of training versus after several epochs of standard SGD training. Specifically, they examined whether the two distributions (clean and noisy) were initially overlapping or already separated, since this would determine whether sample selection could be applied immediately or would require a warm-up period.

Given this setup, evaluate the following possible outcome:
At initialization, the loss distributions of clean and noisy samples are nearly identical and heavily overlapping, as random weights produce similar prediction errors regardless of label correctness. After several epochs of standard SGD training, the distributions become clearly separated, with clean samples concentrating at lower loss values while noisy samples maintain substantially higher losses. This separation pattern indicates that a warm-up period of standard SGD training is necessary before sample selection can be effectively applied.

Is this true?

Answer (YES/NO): YES